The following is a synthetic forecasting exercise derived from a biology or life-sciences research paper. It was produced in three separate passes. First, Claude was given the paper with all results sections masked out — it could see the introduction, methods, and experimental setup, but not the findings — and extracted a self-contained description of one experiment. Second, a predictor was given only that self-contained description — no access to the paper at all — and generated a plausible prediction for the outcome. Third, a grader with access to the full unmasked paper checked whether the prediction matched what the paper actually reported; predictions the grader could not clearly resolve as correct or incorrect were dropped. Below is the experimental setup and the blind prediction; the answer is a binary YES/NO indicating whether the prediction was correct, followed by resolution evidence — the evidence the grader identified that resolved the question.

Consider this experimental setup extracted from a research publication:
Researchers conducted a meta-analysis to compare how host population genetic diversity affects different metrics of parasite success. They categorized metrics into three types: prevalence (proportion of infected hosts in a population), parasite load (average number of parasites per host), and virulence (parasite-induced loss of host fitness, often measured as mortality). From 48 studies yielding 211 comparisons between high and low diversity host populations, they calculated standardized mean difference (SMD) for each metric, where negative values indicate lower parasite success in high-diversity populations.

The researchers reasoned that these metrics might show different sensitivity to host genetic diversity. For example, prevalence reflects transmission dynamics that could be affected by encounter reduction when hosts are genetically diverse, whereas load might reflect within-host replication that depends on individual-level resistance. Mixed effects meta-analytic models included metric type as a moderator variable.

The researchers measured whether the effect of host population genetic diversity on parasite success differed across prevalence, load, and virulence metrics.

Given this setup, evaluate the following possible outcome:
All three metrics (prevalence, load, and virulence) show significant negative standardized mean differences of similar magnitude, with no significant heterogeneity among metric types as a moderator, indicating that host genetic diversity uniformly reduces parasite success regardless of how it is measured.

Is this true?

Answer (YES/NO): NO